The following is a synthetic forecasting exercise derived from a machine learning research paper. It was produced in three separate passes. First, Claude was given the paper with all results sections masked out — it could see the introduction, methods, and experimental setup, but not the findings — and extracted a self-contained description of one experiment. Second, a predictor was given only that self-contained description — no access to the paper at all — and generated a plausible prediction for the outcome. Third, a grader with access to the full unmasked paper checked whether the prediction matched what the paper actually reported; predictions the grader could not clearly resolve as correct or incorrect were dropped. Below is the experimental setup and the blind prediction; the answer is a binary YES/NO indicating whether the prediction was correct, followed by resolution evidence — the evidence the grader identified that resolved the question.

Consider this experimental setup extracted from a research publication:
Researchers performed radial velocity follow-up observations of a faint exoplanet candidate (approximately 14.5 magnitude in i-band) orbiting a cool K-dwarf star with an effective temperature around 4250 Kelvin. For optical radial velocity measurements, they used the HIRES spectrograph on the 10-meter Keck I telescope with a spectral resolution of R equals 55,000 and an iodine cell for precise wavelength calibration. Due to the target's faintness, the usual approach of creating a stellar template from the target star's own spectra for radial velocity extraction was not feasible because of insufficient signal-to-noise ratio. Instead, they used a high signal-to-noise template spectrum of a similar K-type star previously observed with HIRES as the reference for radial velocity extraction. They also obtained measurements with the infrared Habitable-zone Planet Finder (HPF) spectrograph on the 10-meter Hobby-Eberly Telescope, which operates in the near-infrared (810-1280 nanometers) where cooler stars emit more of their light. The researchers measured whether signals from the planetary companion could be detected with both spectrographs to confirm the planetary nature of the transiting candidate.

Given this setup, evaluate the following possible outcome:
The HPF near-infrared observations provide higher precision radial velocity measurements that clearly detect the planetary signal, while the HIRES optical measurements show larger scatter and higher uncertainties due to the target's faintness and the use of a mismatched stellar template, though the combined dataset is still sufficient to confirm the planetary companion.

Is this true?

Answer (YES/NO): NO